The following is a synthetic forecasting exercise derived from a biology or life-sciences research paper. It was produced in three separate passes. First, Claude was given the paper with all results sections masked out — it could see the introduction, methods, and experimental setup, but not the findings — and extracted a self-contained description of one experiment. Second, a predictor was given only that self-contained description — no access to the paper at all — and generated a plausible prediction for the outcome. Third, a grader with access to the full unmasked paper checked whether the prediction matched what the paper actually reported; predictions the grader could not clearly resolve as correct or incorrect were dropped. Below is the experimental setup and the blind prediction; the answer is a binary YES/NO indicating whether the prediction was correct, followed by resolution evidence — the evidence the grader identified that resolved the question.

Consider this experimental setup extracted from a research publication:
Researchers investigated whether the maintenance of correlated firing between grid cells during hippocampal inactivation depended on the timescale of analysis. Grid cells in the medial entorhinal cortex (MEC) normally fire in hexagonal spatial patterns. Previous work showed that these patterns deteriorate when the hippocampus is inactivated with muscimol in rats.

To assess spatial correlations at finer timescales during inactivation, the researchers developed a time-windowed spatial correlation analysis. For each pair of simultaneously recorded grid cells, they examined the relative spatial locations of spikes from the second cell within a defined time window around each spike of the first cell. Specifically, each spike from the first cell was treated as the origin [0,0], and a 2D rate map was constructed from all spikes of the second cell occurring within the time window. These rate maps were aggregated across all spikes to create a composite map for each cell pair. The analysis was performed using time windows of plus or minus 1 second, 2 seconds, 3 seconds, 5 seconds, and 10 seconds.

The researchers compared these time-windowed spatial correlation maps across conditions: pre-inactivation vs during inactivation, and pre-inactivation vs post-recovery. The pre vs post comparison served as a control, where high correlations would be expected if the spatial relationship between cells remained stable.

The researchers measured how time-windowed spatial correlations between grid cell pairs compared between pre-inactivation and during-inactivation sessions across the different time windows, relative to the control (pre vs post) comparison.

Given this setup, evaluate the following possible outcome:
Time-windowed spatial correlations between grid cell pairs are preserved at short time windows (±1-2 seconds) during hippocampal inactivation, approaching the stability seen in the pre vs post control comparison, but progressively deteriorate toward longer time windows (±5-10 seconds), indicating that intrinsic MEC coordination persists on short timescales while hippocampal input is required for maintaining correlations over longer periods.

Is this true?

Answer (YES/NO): YES